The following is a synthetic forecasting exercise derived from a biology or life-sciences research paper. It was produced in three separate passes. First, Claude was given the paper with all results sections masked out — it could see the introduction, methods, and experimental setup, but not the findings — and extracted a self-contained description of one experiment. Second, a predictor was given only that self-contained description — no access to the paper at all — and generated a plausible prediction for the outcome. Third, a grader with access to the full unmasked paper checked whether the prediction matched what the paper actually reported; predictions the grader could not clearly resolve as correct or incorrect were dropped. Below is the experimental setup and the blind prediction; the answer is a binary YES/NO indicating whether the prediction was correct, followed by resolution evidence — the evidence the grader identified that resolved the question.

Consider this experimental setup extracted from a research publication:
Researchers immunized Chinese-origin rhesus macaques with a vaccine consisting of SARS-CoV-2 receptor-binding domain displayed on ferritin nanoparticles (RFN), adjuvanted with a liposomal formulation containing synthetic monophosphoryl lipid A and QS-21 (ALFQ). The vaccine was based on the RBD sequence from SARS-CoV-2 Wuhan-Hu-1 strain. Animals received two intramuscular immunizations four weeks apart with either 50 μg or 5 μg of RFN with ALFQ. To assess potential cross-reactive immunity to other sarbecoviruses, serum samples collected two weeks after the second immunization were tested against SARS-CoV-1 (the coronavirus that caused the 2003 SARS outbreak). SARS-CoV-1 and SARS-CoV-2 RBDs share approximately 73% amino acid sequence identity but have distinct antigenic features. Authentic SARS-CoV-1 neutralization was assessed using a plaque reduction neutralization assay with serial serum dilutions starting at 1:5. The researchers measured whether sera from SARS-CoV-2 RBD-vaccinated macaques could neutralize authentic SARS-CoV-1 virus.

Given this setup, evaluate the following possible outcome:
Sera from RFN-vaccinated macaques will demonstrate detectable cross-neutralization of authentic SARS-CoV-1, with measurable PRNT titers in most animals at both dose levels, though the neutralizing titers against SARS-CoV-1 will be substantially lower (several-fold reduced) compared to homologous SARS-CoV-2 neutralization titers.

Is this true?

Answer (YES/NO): YES